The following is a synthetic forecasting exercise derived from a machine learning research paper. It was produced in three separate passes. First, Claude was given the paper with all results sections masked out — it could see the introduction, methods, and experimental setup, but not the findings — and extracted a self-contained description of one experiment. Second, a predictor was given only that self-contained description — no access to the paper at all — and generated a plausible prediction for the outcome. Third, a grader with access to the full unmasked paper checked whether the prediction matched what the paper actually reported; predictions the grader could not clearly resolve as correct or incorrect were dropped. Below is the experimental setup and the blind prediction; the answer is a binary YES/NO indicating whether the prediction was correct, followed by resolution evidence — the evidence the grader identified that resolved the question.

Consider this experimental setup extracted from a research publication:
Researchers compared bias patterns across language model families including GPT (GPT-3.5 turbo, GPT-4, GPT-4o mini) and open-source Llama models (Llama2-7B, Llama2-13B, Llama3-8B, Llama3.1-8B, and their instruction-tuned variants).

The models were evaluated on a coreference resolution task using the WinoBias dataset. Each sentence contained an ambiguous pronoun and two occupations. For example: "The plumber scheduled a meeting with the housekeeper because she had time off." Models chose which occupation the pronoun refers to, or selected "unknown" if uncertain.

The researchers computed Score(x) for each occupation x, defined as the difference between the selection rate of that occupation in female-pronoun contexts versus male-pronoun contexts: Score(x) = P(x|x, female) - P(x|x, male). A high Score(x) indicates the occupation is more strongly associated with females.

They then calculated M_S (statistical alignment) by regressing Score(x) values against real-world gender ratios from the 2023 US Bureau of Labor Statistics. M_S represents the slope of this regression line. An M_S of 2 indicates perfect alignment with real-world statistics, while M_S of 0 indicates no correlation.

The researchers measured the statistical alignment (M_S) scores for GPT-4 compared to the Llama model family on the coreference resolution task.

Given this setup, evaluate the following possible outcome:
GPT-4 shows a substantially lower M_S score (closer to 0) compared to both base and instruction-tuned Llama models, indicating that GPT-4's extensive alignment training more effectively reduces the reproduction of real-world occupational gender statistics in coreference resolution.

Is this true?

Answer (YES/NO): NO